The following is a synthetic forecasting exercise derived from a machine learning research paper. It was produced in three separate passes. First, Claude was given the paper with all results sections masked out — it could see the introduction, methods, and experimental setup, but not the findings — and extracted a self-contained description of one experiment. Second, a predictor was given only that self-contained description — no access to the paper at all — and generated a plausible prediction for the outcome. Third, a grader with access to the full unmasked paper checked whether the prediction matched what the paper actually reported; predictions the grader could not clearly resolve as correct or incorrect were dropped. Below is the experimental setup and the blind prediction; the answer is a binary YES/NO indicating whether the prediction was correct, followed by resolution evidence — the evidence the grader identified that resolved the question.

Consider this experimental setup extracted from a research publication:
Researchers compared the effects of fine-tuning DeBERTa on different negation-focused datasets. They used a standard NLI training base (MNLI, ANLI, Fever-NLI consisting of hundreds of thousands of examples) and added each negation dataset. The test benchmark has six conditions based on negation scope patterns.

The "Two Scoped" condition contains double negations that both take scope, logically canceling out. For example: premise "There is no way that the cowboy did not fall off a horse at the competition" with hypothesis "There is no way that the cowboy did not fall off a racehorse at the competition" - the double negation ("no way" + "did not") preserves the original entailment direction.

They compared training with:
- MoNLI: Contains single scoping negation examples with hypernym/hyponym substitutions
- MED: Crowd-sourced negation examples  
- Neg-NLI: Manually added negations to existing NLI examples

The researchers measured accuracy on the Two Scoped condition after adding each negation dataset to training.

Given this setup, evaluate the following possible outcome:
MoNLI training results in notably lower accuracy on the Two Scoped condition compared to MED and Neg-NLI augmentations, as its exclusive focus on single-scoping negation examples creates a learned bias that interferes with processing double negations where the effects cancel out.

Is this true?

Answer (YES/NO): YES